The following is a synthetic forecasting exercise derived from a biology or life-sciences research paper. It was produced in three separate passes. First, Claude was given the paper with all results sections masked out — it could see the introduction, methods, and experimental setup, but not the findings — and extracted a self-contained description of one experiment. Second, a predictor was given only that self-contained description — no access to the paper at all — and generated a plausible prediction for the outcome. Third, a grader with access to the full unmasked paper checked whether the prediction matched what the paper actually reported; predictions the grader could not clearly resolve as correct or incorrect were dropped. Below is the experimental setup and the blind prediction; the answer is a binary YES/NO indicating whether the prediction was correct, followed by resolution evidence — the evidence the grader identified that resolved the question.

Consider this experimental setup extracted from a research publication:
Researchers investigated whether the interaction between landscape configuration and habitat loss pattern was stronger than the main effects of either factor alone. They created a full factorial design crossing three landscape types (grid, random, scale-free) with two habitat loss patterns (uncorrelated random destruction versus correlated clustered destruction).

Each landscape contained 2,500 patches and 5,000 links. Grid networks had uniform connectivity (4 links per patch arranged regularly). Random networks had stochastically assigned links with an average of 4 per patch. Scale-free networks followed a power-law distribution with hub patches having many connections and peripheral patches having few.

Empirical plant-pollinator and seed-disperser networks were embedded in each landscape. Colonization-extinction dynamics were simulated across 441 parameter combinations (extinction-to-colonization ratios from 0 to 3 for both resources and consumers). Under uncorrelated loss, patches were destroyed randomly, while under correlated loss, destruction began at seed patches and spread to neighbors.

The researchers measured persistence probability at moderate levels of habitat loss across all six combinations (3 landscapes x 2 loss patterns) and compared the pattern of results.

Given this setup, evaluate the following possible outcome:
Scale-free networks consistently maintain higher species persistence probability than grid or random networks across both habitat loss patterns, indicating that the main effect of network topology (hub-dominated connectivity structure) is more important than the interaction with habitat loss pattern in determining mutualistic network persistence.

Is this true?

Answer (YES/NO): NO